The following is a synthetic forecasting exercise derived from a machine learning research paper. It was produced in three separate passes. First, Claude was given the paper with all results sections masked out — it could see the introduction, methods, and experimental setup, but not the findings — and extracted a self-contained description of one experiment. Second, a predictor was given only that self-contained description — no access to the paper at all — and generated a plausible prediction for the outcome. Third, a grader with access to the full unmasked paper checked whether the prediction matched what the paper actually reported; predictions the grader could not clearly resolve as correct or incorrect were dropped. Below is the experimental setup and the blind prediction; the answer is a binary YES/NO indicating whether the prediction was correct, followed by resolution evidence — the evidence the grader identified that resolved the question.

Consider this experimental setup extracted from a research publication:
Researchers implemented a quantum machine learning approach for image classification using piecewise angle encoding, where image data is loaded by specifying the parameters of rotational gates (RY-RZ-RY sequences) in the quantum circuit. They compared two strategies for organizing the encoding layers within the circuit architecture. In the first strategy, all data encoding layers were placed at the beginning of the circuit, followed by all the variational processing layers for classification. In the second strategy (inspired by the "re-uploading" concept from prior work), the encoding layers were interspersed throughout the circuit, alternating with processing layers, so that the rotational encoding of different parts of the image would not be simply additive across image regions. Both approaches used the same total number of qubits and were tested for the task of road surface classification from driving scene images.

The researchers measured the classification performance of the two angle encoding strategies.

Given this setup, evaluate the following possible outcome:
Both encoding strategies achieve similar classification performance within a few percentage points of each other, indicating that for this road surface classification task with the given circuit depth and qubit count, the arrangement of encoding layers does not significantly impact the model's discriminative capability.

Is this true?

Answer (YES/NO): NO